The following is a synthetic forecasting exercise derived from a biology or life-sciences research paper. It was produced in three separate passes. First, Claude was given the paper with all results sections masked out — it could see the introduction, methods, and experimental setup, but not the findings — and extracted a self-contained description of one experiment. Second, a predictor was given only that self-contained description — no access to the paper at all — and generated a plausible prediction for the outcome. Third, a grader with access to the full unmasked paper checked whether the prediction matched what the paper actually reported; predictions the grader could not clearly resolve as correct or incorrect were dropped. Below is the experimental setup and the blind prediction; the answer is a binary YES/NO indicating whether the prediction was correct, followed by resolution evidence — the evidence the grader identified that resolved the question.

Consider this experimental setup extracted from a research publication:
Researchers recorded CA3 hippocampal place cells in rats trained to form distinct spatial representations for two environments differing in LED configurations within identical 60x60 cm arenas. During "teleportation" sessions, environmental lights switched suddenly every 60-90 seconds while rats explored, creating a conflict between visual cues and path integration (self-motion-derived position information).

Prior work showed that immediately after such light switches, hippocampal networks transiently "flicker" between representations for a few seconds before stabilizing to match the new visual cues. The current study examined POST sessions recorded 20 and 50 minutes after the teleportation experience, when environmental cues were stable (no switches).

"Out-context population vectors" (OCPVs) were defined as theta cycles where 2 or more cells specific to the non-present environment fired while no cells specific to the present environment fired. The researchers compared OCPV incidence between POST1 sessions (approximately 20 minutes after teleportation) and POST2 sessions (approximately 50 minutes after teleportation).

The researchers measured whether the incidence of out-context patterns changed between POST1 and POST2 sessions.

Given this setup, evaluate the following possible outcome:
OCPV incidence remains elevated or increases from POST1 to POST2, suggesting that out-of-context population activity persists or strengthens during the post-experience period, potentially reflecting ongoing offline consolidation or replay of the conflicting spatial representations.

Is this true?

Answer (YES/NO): YES